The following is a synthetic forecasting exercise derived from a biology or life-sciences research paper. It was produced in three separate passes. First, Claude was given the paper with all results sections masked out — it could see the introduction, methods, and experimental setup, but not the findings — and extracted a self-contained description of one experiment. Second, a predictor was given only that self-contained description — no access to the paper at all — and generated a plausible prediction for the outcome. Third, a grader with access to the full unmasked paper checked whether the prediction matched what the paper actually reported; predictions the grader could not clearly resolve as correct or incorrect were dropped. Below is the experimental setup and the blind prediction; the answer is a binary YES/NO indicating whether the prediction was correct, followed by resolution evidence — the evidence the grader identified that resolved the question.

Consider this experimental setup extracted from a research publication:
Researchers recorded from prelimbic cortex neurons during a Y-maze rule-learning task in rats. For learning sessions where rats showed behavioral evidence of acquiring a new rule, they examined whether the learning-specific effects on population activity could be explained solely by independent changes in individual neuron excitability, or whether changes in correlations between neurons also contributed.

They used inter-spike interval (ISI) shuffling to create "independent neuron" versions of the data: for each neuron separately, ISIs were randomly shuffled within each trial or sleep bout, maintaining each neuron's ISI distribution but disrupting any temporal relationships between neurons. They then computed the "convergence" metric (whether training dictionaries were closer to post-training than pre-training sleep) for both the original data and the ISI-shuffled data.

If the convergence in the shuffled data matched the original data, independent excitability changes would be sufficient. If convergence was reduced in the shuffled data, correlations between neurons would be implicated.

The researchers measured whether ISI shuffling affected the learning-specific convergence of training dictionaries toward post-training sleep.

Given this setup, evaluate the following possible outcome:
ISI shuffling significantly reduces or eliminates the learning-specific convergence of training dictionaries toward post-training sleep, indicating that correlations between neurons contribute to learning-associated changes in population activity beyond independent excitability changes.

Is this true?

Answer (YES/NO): NO